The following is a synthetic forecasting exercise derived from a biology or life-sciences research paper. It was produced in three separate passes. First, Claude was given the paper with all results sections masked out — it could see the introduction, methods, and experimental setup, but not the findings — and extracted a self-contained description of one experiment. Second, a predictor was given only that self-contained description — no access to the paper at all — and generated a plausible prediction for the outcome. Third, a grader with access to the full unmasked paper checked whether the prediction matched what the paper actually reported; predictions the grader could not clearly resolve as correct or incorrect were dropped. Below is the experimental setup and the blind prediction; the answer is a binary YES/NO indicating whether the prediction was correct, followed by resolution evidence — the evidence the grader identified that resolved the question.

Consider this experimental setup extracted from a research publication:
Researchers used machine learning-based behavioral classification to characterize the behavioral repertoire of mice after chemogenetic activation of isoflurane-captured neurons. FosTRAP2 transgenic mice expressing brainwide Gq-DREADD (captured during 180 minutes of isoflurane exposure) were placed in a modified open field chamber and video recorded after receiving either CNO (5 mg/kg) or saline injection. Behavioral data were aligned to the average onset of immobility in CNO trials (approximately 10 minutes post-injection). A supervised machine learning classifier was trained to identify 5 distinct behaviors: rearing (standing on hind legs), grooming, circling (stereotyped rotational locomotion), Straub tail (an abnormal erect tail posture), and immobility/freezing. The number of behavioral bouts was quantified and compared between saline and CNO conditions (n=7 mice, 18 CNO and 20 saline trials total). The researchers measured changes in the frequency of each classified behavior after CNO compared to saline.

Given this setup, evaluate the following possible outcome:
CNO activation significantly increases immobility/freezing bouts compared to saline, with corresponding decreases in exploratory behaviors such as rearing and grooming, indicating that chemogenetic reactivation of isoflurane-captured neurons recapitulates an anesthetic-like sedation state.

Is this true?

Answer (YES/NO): YES